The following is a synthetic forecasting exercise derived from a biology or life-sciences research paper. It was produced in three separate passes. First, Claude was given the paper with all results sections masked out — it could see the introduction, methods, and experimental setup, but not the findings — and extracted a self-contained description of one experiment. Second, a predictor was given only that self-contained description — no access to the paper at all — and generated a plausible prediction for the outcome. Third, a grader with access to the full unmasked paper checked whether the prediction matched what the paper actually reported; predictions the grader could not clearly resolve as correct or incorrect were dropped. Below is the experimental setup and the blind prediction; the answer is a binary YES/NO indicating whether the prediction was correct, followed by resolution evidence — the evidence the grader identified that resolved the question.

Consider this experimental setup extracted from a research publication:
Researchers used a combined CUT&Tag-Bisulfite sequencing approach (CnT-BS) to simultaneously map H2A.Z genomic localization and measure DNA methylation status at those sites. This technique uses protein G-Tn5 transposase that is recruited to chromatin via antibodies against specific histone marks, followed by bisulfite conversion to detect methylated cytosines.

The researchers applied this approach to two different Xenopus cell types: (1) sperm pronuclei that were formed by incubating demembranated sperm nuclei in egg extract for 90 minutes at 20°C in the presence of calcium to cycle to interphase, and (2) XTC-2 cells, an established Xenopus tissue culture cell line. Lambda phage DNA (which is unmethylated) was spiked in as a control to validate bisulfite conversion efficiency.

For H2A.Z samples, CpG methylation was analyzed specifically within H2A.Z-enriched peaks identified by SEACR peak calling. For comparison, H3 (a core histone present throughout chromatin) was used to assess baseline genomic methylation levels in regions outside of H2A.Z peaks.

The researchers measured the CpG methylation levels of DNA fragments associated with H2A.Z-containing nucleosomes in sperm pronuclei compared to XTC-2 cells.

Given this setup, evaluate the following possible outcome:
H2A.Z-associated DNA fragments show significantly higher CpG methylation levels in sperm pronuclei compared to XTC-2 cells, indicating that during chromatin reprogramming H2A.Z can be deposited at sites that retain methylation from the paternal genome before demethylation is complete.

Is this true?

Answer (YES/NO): NO